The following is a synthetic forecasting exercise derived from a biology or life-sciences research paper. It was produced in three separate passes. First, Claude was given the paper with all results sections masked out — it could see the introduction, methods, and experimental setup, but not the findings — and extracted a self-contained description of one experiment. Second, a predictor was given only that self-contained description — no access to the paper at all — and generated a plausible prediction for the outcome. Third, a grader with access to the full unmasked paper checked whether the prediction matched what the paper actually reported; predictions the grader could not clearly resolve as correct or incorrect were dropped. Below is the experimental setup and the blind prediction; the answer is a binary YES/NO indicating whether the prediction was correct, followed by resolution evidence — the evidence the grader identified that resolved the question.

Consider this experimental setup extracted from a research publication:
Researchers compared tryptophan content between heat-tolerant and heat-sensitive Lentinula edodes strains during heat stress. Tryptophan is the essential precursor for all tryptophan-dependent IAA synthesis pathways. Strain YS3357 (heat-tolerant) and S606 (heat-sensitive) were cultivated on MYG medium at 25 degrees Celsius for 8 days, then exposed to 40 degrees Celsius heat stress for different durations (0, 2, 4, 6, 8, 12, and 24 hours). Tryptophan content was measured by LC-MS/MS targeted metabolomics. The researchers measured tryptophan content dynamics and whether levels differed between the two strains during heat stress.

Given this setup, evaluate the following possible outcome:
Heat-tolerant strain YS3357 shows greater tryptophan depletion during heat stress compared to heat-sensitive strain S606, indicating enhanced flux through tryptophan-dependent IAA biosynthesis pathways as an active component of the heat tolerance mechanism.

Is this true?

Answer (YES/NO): NO